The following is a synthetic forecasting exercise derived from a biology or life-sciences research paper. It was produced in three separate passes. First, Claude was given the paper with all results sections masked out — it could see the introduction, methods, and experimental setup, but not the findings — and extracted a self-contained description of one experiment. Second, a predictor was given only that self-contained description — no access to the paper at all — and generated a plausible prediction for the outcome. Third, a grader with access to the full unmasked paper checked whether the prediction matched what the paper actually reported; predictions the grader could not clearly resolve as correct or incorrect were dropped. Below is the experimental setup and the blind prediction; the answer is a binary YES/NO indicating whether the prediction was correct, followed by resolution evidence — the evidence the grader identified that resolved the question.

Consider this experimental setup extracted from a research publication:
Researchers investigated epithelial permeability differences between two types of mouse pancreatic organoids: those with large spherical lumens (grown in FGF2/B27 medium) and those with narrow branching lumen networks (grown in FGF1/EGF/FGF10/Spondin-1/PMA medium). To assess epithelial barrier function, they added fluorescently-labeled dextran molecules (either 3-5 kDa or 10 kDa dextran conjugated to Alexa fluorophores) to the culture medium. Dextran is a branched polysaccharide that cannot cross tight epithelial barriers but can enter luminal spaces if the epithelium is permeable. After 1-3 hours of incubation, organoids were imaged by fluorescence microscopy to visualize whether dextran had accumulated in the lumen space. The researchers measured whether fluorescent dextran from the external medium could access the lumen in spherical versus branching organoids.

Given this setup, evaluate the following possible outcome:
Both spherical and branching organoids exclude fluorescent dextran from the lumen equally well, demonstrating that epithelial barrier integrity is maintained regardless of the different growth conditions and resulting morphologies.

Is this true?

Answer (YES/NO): NO